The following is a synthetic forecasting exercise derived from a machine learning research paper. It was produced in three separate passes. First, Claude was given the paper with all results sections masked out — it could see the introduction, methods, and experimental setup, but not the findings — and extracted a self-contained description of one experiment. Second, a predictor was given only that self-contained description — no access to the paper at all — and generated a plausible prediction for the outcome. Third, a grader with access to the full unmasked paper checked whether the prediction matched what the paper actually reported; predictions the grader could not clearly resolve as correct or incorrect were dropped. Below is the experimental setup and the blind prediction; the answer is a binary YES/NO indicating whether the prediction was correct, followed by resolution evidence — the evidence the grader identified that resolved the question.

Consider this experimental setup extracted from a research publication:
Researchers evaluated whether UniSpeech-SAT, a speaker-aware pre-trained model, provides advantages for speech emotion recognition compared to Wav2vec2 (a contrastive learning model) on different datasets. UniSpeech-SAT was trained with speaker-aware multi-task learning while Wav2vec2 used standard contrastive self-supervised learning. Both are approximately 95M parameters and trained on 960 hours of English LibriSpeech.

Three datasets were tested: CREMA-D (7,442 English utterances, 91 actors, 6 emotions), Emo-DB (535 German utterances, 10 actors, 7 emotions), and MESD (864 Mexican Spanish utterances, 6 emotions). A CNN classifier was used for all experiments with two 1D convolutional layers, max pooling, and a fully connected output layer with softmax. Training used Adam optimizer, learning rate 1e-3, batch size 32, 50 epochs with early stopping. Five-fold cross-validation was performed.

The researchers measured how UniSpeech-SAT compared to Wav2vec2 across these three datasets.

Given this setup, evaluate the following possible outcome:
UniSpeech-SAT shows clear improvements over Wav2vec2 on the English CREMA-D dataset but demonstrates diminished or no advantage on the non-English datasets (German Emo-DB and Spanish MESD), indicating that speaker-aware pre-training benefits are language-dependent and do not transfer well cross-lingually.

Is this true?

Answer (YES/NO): YES